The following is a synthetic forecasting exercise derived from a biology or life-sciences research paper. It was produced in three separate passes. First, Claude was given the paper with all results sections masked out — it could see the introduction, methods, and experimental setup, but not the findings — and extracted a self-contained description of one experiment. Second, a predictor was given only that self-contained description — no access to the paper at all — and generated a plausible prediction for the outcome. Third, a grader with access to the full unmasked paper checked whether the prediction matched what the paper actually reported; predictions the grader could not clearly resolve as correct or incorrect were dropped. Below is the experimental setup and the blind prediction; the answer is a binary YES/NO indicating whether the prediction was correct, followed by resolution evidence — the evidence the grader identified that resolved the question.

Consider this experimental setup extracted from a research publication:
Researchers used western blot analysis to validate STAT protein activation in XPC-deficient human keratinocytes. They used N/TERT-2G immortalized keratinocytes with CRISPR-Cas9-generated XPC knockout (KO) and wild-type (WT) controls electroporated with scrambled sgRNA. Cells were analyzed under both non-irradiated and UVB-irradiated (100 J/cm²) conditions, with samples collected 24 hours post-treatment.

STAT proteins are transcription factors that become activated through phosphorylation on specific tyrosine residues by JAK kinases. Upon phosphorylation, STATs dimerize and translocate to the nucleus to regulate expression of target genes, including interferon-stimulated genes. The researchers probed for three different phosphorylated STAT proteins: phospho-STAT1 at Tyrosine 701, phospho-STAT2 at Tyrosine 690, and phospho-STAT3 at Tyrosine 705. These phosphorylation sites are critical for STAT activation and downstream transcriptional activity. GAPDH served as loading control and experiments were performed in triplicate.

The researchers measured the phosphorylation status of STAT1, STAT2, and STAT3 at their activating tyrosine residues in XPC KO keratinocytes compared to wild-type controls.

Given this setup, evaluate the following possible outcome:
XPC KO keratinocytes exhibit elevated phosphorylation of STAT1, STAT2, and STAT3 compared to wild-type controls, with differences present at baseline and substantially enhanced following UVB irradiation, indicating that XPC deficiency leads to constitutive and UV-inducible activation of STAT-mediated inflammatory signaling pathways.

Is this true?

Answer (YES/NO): YES